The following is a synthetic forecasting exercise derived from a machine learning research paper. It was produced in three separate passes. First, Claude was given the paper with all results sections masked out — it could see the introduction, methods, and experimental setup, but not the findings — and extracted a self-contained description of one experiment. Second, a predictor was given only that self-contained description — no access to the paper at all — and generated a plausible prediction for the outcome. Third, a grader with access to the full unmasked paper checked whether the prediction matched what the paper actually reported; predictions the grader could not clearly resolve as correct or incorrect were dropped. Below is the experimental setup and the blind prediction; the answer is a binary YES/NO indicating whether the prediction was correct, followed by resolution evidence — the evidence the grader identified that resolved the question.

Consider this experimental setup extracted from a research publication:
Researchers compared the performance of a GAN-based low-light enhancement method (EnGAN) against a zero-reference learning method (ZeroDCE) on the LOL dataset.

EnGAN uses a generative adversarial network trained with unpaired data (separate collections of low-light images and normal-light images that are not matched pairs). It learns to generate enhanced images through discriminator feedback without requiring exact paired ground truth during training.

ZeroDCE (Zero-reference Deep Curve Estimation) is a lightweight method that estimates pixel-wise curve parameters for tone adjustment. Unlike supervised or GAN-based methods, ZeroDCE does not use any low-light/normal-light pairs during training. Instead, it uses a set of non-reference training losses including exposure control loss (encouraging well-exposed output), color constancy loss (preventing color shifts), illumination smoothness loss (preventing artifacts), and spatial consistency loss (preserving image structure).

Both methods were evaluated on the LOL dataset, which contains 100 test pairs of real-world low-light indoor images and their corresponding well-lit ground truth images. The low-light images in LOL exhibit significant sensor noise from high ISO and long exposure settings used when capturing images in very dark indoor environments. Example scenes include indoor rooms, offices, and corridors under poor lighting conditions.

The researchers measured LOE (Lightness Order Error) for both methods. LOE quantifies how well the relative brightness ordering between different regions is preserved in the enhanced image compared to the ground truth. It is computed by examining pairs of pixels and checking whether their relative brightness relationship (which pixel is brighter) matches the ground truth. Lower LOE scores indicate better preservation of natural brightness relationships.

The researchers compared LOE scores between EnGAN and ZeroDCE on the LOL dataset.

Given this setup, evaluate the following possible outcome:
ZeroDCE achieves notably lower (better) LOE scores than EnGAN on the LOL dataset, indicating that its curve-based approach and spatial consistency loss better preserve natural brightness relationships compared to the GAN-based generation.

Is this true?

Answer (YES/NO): YES